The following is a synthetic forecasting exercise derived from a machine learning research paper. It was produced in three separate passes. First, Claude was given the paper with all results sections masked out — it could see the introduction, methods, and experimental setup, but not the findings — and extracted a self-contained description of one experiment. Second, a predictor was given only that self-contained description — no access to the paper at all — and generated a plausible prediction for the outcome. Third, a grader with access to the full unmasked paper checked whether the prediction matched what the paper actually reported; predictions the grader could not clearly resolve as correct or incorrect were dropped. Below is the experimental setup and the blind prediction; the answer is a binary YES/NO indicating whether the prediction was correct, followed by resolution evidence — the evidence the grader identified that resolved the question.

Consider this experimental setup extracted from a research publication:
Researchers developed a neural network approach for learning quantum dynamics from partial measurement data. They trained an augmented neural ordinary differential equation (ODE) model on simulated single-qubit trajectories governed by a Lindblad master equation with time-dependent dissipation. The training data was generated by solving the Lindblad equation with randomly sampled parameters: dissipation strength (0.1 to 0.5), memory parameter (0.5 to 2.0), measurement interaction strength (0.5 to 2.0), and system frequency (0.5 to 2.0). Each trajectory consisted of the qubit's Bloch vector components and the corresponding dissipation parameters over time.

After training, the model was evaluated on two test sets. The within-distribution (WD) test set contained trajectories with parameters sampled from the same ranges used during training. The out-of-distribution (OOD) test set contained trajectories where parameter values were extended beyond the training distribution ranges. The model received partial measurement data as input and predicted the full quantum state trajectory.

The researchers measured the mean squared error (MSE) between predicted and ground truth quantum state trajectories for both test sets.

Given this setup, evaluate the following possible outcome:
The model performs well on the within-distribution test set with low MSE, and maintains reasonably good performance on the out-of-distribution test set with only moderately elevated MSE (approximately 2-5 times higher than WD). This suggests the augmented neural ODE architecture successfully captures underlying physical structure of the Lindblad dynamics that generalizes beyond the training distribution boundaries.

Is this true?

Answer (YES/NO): YES